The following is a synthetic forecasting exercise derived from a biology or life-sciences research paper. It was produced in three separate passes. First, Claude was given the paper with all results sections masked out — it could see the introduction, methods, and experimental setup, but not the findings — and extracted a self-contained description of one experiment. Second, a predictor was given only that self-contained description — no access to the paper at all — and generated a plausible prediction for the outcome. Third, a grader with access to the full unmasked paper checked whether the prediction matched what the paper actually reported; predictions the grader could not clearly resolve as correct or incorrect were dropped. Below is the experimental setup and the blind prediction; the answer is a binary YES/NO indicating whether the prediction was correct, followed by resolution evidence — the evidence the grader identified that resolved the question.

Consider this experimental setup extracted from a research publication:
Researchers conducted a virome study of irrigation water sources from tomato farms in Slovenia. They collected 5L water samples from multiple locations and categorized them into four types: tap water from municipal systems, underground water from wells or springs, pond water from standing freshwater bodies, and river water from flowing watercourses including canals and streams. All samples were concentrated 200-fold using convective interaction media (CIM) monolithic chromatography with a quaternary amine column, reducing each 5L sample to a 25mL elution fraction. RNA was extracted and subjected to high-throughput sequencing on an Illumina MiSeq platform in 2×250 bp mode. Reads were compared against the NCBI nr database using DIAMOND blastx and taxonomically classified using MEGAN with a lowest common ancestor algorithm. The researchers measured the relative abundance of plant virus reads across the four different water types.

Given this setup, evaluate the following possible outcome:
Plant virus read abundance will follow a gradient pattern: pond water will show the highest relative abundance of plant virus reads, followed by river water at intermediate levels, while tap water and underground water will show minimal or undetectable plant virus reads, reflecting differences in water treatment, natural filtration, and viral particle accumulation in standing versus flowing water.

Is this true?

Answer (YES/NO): NO